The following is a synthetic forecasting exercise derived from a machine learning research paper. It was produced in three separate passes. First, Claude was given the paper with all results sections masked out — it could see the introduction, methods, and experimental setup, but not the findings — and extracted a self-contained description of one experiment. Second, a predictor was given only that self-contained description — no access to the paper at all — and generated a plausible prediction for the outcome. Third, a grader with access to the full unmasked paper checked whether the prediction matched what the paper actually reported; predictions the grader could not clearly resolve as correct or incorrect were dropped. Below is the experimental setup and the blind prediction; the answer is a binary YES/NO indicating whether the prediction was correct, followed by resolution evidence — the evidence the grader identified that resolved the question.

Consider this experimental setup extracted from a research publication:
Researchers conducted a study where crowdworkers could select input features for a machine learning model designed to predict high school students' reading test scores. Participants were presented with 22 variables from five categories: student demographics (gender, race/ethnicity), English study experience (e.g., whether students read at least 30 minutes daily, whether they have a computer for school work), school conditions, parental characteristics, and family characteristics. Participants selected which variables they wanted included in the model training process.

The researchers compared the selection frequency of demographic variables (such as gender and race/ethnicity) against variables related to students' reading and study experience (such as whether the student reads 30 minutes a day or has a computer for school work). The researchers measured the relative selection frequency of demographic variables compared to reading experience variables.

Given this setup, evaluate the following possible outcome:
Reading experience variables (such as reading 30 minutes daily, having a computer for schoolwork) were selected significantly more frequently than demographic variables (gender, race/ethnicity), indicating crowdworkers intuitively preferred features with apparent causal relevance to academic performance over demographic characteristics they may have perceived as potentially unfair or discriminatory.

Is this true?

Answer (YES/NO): YES